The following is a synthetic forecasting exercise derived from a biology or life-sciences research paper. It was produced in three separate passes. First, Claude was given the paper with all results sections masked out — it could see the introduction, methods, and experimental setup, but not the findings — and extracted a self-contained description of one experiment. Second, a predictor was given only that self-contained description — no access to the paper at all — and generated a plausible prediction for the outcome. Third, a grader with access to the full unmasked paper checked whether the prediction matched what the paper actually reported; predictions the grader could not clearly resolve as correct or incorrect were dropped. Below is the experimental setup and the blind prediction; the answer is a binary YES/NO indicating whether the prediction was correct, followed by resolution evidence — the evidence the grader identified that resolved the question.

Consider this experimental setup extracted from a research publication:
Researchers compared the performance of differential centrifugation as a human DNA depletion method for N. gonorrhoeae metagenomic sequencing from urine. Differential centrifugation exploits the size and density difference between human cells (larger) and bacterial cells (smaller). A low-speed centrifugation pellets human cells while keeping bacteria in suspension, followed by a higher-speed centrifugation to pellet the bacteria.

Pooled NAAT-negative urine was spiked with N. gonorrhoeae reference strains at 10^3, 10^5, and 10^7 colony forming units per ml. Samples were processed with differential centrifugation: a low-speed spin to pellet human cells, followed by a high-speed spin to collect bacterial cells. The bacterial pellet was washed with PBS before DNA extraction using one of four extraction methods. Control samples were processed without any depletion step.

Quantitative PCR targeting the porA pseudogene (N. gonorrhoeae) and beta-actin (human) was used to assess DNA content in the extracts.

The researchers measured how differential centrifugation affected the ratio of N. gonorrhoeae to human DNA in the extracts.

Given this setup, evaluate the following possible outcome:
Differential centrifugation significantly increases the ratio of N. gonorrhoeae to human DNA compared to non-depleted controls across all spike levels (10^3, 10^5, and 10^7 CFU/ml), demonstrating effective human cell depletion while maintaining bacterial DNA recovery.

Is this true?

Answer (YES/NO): NO